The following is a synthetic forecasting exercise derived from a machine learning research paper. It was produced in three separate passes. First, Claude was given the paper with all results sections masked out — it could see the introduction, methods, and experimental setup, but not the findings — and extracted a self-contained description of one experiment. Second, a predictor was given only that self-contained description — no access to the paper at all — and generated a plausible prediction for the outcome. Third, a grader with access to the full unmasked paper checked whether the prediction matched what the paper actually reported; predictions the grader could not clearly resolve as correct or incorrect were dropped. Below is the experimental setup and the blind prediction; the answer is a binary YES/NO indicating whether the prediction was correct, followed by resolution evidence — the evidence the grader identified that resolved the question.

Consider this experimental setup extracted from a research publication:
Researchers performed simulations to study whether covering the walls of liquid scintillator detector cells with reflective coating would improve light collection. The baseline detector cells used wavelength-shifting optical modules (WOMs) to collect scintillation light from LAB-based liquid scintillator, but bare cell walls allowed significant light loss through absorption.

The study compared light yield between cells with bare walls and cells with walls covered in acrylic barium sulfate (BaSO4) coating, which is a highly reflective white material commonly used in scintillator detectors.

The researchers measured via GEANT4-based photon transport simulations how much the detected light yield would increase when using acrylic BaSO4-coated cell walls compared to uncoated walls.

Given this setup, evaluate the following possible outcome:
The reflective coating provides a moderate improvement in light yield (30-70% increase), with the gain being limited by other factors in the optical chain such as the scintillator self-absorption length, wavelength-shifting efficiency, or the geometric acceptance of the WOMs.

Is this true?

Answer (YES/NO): NO